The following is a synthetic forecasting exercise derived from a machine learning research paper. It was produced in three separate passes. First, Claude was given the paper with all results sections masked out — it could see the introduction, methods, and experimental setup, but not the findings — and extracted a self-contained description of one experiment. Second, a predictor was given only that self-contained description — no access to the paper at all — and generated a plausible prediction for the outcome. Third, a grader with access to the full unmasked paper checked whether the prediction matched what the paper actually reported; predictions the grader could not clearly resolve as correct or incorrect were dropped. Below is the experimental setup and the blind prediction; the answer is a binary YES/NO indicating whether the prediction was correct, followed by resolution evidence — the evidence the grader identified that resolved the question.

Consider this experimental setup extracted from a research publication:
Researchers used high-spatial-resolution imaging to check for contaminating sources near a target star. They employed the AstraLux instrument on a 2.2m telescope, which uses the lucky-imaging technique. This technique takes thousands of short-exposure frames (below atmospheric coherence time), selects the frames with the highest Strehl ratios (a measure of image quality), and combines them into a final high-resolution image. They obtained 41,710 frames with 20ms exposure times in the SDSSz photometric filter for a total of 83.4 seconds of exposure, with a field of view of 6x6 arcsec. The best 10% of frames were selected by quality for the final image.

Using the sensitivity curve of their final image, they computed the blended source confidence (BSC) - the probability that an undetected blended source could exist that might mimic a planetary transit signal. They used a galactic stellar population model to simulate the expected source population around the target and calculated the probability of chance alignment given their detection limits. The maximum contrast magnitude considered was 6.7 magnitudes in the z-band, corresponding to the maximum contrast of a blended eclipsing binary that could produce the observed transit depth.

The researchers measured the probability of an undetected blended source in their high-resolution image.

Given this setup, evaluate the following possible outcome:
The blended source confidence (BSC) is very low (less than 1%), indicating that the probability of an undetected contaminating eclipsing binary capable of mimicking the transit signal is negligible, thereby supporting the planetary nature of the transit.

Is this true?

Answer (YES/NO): YES